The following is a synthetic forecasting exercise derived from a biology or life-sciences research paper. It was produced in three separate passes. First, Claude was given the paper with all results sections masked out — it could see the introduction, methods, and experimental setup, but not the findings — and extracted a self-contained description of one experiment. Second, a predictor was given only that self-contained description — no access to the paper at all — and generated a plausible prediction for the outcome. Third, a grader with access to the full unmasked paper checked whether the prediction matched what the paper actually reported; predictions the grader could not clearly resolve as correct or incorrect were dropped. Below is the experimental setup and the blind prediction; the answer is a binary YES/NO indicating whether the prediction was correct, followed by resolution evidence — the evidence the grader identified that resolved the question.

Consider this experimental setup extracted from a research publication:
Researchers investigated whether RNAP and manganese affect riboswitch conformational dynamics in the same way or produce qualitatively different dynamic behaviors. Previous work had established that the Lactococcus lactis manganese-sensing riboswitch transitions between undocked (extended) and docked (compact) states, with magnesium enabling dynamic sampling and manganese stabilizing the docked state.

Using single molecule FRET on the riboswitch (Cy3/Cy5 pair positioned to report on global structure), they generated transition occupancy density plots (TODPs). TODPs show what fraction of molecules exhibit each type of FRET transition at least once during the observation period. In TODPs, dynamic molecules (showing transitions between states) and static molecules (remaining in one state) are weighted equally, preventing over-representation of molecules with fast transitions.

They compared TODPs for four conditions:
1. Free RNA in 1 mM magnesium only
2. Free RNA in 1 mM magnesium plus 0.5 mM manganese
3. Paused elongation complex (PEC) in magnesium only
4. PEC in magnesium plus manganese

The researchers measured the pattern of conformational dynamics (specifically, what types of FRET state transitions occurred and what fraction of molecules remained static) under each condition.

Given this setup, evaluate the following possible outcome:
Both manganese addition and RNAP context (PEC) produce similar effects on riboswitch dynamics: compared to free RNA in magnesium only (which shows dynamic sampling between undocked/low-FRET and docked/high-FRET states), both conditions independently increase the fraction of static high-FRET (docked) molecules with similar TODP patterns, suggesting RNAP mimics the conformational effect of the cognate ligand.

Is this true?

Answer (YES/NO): NO